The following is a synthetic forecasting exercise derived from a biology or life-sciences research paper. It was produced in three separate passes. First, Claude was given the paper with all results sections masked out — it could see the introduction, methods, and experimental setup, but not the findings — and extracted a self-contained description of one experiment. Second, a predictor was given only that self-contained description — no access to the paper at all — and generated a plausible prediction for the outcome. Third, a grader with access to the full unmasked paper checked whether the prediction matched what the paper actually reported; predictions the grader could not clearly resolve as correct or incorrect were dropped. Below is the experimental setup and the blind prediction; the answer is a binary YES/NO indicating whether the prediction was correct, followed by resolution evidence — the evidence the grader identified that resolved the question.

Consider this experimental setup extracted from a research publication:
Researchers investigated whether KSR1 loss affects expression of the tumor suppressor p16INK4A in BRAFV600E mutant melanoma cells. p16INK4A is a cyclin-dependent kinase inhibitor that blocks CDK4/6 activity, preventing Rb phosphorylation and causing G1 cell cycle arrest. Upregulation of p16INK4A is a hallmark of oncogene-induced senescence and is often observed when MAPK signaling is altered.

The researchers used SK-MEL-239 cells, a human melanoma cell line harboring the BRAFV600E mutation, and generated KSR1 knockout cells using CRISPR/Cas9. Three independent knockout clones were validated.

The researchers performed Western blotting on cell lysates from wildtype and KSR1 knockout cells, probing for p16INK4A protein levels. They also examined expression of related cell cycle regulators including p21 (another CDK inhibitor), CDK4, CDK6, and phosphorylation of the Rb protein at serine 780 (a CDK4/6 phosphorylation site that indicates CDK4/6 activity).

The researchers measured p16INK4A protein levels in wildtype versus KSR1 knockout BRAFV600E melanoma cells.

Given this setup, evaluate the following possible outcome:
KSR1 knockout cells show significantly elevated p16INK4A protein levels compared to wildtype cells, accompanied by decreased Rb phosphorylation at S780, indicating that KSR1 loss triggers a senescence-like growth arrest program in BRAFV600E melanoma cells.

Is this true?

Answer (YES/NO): NO